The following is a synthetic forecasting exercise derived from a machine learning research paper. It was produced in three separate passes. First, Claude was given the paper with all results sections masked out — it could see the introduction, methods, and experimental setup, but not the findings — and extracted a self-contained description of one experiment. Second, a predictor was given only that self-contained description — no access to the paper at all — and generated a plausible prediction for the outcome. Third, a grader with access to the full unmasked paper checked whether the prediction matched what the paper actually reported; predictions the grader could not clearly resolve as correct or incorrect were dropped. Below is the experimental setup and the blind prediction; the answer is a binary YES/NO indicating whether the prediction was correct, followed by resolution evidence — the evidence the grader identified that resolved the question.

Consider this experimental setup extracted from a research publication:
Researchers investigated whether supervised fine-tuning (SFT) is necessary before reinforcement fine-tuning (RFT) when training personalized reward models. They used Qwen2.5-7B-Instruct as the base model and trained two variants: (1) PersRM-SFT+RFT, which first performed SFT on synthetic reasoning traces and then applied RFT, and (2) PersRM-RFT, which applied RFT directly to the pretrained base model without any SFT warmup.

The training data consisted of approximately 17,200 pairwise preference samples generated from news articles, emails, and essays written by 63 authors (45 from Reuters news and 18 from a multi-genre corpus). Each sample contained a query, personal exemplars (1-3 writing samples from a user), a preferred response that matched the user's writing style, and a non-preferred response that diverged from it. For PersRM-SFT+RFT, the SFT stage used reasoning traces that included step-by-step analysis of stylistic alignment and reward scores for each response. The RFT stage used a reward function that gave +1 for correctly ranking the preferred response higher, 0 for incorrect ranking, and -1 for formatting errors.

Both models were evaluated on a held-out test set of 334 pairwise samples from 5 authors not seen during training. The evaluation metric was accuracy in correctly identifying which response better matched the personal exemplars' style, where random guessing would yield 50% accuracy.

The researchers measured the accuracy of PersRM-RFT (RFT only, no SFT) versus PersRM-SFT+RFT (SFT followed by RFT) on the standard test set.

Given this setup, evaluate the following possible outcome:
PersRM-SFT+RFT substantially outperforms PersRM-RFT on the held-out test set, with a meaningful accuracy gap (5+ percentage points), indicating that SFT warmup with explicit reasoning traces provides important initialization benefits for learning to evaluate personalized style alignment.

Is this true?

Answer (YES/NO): YES